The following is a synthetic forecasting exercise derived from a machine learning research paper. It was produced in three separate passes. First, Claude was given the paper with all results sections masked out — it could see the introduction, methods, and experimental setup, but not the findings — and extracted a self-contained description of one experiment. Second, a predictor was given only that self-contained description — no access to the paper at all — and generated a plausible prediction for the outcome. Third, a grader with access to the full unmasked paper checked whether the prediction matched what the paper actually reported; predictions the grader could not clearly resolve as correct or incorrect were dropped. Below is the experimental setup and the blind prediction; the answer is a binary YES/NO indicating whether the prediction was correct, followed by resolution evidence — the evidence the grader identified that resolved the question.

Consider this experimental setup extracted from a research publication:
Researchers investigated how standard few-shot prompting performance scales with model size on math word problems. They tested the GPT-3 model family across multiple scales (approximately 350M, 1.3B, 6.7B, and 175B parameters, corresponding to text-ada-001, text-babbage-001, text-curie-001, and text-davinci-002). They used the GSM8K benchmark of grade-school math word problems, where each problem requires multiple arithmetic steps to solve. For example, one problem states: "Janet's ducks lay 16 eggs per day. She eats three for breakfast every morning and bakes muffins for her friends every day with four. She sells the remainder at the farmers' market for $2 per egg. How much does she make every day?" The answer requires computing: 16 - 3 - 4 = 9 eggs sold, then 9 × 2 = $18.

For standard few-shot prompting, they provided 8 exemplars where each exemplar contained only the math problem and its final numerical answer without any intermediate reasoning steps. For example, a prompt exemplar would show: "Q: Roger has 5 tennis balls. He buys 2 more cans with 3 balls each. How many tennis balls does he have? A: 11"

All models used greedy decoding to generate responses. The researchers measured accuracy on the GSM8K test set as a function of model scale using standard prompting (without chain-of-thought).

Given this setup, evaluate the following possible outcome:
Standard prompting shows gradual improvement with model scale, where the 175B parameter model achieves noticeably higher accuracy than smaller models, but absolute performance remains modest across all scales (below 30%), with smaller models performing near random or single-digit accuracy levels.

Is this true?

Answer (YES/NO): NO